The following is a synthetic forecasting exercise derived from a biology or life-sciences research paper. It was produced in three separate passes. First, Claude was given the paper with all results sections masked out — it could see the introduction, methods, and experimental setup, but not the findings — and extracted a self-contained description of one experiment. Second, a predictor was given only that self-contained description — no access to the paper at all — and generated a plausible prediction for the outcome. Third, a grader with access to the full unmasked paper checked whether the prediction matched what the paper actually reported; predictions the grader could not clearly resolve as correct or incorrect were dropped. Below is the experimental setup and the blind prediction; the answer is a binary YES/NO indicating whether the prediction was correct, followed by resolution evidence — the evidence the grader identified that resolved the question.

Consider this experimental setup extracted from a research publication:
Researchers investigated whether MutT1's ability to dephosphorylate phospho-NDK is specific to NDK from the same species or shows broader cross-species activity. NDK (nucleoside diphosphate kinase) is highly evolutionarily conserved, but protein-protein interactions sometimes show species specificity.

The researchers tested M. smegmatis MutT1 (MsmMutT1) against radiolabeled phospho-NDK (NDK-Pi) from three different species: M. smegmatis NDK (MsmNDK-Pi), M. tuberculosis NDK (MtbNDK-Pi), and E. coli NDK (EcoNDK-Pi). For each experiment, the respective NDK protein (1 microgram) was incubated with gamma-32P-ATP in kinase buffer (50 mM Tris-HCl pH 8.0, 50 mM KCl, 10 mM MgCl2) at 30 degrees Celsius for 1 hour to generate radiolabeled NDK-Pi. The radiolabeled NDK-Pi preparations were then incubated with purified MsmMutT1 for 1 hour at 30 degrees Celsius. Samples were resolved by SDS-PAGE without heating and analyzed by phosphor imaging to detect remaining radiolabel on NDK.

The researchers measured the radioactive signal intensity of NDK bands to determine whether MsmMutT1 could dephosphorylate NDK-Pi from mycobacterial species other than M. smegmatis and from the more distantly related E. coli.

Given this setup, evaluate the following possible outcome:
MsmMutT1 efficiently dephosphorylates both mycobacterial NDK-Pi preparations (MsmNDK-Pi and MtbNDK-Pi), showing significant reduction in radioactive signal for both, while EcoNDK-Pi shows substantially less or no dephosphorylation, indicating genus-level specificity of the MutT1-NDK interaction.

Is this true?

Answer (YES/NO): NO